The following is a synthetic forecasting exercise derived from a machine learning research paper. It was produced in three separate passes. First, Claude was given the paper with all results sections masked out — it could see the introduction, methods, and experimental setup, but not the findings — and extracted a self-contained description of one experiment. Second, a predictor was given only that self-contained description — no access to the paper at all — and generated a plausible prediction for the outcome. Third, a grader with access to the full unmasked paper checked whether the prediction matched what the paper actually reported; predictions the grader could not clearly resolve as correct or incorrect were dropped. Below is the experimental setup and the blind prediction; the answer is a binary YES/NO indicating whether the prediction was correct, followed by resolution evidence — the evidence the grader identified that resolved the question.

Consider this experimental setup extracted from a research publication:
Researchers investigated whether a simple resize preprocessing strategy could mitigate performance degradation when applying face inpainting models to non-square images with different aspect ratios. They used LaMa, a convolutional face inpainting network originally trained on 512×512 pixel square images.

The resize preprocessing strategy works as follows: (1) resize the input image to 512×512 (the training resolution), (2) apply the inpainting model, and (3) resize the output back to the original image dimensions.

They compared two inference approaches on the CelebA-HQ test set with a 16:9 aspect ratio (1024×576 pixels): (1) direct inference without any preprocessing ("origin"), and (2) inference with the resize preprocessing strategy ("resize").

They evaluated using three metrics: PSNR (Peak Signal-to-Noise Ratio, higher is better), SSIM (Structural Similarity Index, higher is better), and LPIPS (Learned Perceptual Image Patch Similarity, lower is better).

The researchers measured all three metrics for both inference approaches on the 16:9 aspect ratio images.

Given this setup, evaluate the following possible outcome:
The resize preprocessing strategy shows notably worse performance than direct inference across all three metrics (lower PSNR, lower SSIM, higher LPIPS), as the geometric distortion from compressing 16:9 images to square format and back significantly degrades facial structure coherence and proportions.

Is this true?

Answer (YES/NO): NO